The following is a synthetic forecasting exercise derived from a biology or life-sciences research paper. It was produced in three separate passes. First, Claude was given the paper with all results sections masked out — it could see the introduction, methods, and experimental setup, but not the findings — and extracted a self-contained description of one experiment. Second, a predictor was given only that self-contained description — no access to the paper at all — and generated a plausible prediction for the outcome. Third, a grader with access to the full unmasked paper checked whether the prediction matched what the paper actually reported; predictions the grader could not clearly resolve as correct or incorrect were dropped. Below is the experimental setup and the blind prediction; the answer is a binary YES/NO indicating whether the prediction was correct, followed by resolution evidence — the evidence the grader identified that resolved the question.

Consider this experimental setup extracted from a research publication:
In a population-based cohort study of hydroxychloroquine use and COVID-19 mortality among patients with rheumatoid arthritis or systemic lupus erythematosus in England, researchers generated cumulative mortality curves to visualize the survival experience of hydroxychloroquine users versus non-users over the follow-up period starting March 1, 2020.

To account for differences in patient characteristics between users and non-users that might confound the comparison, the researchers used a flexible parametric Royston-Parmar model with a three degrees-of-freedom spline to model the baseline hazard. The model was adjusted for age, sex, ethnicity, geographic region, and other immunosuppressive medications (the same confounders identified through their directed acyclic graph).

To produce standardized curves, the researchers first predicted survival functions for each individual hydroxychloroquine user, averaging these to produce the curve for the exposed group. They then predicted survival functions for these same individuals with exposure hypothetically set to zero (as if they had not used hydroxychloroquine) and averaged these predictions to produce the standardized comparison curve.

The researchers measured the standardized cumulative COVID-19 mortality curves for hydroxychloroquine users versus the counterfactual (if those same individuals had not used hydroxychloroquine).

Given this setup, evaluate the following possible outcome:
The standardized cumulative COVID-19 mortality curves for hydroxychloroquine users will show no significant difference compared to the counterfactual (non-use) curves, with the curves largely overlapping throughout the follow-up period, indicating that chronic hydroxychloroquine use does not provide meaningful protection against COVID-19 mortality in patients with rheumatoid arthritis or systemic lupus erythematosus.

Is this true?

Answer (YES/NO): YES